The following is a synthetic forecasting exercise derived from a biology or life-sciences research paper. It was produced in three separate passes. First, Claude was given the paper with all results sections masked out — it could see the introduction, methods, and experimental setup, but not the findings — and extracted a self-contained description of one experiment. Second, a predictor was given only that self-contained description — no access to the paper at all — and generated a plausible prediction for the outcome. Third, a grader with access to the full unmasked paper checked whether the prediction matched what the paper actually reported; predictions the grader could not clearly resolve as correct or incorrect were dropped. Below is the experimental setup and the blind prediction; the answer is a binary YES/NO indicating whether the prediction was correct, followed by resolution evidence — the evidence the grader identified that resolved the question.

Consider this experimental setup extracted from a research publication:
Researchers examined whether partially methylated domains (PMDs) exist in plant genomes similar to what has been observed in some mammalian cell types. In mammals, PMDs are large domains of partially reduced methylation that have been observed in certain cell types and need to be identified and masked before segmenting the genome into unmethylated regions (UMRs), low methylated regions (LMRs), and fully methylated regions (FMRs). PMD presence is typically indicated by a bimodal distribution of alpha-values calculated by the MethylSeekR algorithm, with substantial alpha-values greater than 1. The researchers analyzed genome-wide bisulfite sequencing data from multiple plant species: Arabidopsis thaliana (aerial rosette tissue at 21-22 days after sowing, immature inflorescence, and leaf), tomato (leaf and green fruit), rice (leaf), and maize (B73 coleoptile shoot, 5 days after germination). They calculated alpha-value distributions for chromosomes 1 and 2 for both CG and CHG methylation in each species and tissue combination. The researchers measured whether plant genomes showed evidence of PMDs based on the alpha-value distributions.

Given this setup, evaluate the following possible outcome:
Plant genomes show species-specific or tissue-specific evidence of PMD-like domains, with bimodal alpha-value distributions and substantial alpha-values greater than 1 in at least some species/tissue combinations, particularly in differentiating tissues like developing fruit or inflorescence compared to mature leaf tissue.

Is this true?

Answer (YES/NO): NO